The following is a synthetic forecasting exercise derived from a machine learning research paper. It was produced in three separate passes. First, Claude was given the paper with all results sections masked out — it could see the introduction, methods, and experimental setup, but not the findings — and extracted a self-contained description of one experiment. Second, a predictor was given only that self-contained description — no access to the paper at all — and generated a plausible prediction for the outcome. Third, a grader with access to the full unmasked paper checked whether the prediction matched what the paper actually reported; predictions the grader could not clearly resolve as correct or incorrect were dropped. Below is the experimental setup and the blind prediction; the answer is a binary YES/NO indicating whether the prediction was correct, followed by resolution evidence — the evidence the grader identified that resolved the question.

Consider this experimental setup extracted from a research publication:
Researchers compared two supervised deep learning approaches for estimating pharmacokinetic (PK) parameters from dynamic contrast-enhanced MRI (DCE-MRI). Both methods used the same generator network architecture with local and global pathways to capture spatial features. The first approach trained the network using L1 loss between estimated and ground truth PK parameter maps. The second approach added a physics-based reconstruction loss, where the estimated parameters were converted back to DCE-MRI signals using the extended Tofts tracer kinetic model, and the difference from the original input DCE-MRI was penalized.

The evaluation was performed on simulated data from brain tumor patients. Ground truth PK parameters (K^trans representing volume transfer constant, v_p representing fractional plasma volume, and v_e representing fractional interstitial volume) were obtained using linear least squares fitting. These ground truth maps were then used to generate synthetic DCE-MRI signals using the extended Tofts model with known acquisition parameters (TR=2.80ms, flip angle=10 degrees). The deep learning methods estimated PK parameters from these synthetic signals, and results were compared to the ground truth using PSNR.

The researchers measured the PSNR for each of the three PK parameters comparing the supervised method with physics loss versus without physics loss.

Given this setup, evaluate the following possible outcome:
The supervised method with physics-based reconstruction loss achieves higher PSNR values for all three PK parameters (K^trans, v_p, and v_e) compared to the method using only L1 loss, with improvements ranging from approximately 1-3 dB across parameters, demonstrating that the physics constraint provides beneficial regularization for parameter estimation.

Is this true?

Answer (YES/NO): NO